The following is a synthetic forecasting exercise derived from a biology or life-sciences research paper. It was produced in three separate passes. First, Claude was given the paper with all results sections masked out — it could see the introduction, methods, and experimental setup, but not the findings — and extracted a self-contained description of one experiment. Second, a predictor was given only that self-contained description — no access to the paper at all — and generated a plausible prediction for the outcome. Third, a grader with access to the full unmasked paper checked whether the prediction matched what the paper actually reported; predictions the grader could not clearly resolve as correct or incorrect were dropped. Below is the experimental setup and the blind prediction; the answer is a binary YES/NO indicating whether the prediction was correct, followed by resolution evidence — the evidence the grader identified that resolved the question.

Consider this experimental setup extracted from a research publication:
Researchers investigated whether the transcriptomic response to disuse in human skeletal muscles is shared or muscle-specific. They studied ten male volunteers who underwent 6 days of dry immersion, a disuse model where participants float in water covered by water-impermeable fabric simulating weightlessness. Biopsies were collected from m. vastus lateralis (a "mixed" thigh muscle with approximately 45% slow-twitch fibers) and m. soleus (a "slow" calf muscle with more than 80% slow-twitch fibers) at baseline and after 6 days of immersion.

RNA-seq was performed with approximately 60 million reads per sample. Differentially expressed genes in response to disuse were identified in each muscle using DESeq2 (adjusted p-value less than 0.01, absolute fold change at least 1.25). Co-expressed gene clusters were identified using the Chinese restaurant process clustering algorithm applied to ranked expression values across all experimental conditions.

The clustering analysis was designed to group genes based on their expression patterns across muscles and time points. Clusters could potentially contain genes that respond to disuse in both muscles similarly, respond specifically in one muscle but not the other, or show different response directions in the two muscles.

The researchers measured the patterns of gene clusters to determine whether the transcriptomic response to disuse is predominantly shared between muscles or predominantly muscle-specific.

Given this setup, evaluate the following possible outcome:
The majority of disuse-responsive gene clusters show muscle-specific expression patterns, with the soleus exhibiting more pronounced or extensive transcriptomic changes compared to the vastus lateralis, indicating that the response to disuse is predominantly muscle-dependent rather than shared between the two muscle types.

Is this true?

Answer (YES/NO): YES